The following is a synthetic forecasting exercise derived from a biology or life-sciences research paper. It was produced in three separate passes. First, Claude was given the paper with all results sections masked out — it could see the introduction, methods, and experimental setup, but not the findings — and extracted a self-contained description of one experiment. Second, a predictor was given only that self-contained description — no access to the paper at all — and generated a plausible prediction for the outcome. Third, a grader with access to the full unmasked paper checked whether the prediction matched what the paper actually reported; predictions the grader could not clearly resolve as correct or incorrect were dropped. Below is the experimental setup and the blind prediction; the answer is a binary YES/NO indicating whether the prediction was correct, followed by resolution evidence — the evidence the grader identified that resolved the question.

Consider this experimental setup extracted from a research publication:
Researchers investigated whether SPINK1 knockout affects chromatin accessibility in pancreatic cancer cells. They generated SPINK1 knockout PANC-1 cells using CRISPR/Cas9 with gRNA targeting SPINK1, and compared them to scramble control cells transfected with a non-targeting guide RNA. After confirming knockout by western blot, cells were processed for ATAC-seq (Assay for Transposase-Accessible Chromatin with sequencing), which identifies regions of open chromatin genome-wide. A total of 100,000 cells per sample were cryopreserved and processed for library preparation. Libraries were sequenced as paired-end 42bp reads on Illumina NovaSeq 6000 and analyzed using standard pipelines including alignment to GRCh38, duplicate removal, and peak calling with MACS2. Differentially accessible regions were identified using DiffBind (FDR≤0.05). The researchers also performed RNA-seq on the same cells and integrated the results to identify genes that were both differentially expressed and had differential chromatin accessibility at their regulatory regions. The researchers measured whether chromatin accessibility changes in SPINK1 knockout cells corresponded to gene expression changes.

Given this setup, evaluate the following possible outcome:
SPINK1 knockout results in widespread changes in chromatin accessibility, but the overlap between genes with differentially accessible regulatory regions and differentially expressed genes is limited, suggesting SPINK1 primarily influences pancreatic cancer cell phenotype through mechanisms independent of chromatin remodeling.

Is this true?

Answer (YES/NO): NO